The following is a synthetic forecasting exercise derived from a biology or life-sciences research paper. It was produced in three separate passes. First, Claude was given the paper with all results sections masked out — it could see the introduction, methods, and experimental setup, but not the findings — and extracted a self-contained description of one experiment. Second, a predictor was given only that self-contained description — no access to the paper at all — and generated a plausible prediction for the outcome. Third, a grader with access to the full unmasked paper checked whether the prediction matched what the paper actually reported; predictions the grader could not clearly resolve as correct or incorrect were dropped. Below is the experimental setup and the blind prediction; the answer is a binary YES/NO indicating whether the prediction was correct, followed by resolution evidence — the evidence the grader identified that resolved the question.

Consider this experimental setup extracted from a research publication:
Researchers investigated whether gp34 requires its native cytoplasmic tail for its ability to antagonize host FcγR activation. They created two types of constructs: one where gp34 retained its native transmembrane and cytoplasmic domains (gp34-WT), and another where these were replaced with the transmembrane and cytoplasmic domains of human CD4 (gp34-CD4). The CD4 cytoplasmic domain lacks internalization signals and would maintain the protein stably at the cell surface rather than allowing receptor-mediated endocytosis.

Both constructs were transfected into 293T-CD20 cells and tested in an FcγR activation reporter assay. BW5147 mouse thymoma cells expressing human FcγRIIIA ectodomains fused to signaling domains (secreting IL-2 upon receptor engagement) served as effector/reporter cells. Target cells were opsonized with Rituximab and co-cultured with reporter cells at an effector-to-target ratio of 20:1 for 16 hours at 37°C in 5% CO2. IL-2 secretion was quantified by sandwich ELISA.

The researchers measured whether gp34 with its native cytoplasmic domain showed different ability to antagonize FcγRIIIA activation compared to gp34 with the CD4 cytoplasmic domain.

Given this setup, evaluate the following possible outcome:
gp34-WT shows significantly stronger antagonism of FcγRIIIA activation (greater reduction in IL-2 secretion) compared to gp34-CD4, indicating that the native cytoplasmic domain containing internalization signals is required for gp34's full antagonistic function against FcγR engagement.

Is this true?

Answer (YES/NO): YES